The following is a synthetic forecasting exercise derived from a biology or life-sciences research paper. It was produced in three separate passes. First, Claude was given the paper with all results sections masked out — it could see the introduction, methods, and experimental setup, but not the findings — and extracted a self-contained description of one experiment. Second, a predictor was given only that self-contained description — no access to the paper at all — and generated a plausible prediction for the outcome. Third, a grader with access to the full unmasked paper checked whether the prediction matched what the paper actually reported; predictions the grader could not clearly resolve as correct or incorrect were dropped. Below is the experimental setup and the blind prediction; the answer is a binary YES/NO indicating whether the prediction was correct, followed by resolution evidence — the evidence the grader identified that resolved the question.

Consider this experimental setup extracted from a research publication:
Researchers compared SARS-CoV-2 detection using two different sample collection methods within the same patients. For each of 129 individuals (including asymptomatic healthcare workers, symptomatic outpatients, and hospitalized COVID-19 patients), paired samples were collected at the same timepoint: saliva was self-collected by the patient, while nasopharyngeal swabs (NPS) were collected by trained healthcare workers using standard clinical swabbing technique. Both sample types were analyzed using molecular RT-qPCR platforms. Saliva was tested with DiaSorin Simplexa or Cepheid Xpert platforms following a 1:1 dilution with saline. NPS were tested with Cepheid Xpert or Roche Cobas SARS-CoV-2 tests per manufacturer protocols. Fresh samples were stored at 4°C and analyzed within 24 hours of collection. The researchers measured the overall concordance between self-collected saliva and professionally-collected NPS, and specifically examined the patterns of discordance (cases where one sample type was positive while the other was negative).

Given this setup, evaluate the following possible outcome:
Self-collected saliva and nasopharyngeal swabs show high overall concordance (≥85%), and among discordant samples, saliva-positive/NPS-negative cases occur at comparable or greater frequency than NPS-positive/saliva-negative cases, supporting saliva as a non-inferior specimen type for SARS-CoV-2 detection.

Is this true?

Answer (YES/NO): NO